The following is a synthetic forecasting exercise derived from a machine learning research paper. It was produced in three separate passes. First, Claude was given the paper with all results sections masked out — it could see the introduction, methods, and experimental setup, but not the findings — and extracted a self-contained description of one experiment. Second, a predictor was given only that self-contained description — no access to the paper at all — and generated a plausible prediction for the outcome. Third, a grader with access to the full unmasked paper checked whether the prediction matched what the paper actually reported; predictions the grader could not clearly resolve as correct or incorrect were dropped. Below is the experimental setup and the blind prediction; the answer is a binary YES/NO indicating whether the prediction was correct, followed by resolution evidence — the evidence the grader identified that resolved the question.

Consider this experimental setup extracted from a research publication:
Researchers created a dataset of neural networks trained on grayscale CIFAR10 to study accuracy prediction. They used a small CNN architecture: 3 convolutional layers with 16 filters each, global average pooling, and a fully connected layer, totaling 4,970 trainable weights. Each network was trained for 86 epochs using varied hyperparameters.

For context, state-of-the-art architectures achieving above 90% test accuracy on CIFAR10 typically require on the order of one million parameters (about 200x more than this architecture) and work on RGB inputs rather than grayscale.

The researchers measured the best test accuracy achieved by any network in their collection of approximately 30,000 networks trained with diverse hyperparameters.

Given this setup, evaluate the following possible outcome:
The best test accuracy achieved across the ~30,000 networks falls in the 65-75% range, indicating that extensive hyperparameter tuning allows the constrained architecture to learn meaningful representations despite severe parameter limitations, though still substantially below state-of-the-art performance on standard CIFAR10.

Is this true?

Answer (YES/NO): NO